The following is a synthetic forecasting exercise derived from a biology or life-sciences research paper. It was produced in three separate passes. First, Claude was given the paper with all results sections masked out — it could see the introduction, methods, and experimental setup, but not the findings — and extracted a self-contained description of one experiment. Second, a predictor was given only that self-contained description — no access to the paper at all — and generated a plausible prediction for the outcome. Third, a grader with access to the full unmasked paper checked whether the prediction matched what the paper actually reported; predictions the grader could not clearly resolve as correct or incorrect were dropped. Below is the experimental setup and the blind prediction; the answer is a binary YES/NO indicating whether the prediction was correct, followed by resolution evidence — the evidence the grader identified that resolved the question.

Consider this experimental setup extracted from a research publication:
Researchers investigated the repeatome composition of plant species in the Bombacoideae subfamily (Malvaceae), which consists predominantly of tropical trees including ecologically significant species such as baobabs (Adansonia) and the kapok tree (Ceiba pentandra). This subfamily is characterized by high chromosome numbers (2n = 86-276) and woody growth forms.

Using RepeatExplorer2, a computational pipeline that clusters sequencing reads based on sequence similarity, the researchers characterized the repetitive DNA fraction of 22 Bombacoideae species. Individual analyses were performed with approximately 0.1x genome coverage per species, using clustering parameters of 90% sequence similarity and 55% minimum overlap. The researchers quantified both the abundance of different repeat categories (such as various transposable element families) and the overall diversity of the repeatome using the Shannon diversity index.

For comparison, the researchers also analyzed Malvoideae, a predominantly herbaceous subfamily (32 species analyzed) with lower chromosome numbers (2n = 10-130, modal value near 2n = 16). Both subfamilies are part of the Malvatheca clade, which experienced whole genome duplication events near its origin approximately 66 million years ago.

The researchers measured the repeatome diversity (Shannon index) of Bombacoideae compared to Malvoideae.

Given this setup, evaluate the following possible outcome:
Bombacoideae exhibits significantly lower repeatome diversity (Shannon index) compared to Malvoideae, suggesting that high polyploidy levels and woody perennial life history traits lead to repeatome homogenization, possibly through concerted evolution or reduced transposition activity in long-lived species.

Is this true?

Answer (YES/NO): YES